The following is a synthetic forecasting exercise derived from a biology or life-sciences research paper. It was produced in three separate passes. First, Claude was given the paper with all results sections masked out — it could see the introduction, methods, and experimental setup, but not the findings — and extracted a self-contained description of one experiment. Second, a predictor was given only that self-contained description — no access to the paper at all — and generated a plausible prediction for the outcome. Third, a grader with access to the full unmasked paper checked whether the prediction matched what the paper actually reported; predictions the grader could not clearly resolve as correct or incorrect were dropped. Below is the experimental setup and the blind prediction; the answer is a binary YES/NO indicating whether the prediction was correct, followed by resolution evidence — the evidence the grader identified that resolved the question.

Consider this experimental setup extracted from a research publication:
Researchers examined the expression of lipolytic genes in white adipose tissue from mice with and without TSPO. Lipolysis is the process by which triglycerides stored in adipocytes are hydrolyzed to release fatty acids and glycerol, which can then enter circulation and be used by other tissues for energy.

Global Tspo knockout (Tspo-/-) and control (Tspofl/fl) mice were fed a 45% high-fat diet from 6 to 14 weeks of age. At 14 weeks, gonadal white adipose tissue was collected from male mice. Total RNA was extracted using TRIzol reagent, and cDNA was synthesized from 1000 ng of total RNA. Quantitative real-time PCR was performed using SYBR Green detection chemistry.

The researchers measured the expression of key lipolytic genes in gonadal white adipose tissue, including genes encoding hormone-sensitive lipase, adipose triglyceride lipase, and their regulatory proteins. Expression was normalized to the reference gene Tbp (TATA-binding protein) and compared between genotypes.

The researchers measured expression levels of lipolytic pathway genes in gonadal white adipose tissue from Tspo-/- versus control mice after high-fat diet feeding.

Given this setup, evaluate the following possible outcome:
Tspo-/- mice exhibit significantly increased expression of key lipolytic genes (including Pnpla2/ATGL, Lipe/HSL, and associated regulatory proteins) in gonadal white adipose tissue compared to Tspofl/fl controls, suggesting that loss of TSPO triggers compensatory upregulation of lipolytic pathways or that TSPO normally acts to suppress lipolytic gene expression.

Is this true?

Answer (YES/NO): NO